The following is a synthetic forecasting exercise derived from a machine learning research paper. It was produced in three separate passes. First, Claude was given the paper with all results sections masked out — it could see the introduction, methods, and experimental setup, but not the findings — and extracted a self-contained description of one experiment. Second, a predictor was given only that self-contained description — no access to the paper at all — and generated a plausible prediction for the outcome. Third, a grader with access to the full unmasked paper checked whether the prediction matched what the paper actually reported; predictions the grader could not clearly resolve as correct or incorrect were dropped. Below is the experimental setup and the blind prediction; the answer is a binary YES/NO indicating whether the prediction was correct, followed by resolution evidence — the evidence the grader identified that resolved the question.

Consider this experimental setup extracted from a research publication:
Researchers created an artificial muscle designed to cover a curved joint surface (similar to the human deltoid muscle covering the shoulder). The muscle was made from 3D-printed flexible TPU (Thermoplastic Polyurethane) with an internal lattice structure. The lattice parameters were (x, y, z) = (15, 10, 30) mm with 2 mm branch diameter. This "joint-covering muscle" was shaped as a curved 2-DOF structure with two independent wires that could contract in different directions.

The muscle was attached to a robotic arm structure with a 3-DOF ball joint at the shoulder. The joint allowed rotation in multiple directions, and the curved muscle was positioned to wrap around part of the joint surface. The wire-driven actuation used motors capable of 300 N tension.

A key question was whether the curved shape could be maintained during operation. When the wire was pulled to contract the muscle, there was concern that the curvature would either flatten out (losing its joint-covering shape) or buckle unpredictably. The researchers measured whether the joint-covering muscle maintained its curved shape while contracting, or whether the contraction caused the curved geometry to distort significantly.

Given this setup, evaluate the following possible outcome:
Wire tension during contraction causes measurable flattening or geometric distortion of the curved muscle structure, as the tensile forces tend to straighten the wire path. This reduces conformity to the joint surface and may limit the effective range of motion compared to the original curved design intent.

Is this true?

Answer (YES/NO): NO